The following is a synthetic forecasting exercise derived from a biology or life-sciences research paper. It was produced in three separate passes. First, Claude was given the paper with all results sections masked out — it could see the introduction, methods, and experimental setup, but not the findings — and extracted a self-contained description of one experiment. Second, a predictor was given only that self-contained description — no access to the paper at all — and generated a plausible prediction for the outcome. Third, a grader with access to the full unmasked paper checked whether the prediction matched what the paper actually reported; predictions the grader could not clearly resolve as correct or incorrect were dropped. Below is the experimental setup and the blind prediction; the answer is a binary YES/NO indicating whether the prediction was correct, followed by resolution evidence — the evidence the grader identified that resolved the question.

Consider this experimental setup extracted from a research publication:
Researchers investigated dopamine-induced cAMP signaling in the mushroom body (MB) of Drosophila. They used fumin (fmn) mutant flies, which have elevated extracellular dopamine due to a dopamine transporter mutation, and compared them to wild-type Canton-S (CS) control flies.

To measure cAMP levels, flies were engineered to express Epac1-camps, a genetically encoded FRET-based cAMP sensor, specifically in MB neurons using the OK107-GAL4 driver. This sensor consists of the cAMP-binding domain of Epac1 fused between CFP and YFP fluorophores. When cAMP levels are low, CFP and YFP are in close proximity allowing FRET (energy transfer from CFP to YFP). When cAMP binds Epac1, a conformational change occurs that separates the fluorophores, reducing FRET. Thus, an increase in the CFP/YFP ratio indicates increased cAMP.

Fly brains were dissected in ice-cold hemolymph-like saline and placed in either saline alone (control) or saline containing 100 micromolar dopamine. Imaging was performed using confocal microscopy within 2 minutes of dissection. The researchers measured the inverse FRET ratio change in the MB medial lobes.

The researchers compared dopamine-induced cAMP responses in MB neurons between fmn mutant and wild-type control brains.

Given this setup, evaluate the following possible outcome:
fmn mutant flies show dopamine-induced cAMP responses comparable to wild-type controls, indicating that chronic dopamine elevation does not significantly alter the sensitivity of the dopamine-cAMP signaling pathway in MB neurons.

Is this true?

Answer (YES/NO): NO